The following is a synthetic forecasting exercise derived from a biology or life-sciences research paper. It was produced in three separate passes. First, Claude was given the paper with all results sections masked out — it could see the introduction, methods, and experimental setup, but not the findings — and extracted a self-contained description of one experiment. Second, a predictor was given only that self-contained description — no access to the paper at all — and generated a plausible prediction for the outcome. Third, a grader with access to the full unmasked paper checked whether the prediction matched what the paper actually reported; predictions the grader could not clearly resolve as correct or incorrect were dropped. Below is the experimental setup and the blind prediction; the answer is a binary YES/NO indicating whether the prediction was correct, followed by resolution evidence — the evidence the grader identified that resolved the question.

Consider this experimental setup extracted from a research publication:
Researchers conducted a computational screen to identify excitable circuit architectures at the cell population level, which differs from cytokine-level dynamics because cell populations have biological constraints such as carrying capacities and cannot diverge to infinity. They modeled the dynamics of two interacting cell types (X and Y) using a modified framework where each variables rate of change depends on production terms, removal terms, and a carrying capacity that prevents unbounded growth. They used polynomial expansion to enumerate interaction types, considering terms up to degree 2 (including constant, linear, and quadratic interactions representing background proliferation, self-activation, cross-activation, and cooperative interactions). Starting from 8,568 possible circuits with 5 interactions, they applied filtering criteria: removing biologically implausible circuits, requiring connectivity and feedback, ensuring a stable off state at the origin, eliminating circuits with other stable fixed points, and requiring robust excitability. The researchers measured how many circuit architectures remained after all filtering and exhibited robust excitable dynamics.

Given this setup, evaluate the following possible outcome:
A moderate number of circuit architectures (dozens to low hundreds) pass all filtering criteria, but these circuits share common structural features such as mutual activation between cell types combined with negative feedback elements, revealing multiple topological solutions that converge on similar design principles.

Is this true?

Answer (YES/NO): NO